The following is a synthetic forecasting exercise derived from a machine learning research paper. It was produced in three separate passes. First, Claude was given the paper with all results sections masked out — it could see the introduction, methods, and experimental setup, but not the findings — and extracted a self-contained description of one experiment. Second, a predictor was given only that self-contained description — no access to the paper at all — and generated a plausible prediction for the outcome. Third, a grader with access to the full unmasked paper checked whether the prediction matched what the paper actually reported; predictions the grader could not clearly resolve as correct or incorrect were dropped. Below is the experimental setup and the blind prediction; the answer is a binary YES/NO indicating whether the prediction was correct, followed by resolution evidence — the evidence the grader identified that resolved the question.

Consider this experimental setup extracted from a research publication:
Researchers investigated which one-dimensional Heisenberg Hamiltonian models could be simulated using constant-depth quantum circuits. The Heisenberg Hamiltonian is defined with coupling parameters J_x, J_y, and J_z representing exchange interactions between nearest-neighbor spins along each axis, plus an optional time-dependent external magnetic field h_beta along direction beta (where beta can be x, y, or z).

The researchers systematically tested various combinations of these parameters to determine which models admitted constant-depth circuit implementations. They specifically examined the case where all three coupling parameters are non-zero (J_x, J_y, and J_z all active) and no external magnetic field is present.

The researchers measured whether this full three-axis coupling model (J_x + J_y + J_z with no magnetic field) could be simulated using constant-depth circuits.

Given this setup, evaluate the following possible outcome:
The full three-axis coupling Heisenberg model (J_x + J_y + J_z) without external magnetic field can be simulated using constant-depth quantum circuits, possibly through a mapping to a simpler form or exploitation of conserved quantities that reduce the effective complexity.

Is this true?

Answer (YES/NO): NO